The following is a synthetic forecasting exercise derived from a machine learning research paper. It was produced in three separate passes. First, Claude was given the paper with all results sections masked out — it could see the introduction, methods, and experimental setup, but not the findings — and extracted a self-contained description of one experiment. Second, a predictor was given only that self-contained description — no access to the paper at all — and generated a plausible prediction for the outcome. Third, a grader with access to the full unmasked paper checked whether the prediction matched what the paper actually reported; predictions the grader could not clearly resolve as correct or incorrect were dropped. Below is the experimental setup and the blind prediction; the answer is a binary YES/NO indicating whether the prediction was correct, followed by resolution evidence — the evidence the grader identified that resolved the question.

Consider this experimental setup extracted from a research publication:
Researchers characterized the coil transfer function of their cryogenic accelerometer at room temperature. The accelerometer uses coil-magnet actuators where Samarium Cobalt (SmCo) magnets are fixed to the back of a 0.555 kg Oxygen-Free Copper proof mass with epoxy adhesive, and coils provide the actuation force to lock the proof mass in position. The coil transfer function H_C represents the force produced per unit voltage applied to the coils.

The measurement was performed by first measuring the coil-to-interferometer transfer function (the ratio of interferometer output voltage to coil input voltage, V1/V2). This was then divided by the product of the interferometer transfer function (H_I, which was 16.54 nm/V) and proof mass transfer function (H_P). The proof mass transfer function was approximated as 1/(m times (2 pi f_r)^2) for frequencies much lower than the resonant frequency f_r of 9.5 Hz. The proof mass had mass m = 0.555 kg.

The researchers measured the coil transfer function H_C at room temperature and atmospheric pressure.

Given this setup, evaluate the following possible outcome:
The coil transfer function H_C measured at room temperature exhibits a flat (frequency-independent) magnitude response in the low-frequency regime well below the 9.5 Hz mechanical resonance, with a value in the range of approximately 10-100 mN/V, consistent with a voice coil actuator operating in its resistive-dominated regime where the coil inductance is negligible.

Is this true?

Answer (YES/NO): NO